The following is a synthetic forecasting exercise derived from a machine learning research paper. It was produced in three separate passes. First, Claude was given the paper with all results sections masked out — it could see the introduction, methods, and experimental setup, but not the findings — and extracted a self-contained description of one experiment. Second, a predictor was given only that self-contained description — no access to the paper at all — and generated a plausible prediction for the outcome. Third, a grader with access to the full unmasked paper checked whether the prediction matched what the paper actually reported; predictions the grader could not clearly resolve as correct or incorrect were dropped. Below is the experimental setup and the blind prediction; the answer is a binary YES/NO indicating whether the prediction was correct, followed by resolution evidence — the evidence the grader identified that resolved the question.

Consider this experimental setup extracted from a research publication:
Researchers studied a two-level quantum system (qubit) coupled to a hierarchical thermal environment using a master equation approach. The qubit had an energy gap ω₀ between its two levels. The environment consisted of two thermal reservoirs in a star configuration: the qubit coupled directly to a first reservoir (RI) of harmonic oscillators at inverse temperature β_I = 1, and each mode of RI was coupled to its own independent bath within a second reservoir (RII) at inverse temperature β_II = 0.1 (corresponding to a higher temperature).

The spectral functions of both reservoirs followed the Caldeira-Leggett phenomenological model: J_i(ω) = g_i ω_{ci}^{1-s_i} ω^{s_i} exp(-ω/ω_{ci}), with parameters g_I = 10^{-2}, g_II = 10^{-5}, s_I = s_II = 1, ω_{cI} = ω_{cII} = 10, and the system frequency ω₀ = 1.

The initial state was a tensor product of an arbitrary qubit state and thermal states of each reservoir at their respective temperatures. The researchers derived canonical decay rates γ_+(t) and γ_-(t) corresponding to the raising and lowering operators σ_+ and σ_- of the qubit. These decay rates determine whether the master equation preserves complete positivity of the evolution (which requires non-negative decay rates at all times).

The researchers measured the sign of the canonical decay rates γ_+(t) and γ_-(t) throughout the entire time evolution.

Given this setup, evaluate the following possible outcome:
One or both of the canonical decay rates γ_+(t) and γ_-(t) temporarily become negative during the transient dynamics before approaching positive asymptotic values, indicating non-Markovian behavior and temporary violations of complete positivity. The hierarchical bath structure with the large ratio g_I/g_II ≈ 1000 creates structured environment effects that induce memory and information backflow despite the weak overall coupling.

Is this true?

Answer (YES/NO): NO